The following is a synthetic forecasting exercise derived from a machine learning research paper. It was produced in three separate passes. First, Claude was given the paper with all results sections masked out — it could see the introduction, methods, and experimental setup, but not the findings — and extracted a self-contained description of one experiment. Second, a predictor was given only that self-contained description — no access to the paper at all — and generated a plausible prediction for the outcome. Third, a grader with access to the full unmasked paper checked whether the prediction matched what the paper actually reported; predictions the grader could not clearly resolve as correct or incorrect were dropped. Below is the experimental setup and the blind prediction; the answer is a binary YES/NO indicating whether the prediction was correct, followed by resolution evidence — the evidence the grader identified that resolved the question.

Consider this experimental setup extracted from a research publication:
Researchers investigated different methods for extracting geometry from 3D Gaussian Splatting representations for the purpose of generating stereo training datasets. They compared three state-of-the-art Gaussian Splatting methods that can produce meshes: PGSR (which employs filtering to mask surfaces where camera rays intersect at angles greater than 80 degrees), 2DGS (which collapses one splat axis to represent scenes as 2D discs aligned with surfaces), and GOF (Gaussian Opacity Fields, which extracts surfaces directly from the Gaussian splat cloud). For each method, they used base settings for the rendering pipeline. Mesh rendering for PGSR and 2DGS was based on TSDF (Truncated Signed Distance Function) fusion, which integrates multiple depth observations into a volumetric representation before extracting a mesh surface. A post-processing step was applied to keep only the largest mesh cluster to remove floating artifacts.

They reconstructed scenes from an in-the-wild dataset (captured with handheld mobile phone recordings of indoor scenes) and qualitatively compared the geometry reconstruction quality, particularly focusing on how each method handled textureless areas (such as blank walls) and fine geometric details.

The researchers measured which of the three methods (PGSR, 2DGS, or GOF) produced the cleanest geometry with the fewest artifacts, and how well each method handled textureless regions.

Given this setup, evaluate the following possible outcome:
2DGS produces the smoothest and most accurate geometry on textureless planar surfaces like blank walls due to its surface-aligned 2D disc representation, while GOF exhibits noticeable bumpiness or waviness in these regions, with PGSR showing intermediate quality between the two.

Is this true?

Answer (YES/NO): NO